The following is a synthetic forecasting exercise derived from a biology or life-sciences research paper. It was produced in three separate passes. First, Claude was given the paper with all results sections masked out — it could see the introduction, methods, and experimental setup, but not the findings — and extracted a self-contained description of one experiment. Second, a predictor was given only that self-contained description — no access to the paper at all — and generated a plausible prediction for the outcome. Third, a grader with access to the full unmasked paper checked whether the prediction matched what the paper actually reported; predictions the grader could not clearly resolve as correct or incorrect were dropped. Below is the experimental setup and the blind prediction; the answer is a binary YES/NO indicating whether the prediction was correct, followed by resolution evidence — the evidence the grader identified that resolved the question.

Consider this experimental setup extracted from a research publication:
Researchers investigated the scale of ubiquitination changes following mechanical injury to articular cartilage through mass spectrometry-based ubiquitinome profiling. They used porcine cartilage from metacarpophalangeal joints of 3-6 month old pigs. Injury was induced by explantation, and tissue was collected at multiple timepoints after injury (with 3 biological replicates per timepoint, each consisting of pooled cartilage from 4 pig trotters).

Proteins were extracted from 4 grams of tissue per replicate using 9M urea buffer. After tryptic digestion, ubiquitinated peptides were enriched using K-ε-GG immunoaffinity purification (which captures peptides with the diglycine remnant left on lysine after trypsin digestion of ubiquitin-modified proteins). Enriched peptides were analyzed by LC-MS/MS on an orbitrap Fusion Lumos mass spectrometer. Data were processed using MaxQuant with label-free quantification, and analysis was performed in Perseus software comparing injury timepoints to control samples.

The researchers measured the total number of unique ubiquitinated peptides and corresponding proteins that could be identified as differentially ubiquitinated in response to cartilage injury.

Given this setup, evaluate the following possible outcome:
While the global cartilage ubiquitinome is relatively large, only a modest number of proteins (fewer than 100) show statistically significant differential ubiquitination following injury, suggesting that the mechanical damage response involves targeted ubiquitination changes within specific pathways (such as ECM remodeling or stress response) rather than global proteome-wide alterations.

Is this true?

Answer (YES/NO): NO